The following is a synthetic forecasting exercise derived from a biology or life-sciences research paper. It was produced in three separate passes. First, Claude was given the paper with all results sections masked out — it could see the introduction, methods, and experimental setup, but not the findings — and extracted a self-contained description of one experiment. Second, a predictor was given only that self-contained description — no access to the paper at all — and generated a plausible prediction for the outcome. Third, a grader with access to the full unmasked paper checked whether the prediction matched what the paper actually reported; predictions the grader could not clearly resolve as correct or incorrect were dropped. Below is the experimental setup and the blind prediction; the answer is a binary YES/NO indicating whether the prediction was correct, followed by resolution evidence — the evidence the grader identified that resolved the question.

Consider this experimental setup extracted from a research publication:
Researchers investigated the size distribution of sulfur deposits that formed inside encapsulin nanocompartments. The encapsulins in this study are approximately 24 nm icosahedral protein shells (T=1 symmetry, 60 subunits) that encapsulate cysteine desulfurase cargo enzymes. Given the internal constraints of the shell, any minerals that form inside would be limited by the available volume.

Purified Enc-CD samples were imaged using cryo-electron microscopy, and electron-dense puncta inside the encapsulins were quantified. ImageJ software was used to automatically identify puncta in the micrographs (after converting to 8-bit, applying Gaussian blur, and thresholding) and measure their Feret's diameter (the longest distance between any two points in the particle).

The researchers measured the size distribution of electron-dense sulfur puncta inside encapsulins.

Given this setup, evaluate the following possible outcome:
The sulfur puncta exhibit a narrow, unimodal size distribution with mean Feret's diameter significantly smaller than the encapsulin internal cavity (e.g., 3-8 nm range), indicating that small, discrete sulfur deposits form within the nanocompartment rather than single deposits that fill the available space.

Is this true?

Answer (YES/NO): NO